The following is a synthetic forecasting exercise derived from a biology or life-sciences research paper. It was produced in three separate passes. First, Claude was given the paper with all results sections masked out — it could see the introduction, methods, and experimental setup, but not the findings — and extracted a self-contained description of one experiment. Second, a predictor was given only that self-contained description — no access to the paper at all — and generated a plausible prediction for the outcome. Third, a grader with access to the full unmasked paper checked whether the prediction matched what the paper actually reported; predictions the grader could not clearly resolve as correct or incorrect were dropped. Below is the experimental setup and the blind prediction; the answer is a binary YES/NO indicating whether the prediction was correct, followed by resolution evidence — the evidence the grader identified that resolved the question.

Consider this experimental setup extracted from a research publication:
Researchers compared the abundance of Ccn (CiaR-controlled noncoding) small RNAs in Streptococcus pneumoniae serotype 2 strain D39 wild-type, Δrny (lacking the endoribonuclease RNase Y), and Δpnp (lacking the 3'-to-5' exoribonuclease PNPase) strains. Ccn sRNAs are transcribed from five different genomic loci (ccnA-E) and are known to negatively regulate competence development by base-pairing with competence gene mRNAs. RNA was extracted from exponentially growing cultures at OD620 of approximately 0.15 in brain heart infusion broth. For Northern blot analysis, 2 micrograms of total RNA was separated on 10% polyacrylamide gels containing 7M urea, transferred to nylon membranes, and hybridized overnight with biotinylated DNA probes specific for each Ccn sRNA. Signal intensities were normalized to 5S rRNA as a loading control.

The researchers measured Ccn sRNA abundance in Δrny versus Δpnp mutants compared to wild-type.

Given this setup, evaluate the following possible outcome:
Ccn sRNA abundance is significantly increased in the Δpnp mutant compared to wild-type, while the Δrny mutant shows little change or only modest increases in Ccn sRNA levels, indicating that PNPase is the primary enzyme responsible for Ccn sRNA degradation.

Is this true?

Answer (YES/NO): NO